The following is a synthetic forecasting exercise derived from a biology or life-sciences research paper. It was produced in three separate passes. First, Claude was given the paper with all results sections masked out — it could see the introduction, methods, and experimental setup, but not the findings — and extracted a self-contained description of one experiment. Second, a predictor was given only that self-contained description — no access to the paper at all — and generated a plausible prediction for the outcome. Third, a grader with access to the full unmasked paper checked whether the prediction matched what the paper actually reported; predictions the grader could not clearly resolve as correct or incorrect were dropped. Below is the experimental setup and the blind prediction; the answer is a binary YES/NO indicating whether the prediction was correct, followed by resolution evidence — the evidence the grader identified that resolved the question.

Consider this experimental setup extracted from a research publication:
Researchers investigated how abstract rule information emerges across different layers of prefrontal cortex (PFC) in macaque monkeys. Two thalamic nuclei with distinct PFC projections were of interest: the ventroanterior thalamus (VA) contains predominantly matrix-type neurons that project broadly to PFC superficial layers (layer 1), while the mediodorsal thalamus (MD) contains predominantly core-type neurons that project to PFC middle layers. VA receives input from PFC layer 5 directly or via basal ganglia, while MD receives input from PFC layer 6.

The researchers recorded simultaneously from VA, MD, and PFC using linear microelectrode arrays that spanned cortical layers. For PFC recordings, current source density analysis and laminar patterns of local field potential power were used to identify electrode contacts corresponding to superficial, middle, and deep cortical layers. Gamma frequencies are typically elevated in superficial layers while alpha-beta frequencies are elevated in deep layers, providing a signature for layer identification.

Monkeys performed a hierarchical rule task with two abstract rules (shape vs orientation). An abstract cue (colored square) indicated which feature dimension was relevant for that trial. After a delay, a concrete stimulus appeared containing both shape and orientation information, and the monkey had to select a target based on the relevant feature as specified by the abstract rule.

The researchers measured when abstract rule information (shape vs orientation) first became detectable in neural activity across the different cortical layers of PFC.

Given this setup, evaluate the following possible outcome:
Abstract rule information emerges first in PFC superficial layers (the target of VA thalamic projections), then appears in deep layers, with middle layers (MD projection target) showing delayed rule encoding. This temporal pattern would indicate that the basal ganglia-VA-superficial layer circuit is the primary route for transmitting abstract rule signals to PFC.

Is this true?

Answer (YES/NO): NO